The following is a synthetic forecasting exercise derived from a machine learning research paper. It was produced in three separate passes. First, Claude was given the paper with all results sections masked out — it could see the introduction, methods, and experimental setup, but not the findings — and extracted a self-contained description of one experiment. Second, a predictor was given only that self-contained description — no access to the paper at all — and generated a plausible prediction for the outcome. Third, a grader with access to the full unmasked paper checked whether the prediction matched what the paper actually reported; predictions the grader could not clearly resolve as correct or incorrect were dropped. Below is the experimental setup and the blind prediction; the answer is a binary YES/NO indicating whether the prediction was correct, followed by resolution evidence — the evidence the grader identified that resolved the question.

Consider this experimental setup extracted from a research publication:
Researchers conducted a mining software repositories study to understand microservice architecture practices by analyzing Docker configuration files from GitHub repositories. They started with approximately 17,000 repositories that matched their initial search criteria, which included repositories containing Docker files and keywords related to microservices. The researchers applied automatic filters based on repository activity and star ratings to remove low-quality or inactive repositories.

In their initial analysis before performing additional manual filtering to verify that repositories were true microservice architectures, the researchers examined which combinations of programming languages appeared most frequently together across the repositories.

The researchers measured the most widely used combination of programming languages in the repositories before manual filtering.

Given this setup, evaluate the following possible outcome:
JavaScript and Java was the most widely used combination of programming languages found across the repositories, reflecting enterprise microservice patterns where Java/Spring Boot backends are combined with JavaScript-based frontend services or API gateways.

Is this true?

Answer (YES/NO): NO